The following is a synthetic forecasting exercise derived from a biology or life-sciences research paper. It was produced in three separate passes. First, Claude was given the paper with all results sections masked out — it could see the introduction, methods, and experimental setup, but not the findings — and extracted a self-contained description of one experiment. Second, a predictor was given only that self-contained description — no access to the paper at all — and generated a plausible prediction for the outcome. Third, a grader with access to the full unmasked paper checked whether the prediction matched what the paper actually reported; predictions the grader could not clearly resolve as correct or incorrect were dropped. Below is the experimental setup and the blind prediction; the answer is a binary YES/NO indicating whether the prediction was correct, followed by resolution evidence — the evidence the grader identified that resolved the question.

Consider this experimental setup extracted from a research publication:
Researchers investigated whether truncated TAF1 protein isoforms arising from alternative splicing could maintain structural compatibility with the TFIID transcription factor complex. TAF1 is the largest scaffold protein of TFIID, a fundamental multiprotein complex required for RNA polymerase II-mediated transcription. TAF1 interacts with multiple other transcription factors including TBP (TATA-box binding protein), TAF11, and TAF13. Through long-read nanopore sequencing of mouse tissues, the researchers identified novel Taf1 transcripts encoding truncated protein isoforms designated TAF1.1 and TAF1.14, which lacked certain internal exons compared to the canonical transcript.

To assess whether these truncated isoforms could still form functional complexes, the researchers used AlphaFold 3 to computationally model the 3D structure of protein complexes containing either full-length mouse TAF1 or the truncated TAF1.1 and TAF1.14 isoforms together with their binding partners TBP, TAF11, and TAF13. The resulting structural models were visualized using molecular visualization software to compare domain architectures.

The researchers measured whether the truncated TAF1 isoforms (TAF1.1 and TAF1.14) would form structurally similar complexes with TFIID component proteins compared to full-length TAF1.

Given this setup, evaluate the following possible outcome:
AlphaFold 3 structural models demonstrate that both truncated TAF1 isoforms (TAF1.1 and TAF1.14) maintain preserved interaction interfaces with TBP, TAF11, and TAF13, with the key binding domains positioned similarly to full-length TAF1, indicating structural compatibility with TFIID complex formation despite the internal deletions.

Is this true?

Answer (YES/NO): YES